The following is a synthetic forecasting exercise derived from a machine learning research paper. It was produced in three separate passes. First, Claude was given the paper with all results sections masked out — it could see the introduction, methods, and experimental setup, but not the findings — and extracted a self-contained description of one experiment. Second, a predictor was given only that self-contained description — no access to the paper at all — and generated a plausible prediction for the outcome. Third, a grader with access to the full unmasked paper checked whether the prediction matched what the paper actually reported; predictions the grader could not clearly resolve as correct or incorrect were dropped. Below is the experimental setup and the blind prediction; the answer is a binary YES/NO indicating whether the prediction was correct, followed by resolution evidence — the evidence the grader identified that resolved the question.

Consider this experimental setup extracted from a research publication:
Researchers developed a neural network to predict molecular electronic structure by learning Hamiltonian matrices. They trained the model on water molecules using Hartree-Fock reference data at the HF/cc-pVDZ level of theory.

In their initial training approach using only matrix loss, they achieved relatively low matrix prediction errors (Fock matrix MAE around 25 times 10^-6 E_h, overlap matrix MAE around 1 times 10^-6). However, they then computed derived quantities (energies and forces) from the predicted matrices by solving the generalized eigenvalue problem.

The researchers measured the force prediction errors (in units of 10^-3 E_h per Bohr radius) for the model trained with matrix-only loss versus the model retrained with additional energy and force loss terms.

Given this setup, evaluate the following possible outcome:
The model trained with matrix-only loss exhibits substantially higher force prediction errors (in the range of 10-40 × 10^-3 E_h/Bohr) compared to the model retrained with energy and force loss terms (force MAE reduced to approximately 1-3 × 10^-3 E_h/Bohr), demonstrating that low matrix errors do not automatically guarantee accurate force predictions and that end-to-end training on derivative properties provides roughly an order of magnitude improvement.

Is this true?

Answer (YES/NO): NO